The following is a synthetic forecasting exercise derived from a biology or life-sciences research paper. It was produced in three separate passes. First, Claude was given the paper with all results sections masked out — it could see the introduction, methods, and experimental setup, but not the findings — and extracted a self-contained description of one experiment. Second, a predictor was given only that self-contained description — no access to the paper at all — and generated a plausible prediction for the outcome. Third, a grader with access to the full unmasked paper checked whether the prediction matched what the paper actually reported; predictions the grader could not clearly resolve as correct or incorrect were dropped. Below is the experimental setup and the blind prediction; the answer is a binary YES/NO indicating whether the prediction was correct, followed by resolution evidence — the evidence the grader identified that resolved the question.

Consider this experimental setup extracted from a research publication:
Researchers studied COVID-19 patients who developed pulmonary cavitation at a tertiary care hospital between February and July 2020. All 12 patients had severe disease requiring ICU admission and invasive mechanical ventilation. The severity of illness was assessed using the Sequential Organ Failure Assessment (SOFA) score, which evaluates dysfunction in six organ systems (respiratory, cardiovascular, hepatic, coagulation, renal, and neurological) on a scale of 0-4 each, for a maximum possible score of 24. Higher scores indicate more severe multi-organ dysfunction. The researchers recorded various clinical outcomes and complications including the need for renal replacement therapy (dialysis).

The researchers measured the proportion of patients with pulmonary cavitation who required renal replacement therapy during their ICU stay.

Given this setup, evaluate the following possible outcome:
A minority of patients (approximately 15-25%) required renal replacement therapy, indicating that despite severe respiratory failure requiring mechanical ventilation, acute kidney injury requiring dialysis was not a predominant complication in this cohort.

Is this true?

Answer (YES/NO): NO